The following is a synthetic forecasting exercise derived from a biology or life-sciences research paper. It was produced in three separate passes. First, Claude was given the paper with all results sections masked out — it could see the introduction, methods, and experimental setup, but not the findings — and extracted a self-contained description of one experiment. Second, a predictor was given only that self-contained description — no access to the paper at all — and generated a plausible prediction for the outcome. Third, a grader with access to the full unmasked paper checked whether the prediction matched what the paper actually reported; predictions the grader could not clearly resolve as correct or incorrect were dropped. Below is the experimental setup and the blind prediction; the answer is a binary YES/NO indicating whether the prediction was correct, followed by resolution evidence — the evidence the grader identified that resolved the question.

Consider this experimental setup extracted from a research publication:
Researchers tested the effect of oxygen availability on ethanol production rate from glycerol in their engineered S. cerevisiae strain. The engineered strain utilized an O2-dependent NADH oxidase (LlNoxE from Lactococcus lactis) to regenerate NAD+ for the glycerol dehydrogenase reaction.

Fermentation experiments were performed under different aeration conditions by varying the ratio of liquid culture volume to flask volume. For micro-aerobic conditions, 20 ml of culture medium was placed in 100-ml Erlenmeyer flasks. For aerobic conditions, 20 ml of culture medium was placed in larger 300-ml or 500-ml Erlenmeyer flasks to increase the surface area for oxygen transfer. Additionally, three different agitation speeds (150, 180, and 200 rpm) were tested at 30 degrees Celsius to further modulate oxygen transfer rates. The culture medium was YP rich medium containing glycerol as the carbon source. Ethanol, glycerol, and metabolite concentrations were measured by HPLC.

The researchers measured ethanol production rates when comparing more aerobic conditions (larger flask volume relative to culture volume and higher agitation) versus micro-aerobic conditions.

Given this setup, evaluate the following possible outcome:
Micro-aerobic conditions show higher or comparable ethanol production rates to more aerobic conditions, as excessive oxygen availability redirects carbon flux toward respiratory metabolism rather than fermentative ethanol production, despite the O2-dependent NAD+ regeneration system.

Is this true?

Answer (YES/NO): NO